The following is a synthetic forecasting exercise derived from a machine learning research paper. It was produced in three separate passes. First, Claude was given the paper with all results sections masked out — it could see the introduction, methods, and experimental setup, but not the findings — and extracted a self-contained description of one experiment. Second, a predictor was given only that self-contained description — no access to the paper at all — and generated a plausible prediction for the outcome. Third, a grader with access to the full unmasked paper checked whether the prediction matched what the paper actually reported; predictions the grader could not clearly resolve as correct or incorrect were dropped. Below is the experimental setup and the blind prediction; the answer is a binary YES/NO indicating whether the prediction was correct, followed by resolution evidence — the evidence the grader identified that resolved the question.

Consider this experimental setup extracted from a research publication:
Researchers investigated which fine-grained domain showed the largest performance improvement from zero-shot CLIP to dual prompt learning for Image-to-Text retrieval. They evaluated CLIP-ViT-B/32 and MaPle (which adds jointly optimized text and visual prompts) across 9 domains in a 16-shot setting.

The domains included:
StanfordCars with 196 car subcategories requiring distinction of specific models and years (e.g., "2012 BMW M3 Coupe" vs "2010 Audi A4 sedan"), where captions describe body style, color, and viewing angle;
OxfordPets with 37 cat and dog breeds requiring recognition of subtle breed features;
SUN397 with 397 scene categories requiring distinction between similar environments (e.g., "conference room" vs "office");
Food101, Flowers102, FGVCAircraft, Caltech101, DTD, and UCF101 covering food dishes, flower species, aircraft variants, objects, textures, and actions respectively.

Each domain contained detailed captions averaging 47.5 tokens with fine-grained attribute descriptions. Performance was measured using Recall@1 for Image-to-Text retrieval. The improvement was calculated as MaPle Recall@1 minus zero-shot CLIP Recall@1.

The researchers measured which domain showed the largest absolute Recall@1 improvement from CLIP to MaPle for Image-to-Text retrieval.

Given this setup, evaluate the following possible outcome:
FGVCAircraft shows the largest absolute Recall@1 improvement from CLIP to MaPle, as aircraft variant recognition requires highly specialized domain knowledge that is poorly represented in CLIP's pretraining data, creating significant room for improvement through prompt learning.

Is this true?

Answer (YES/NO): NO